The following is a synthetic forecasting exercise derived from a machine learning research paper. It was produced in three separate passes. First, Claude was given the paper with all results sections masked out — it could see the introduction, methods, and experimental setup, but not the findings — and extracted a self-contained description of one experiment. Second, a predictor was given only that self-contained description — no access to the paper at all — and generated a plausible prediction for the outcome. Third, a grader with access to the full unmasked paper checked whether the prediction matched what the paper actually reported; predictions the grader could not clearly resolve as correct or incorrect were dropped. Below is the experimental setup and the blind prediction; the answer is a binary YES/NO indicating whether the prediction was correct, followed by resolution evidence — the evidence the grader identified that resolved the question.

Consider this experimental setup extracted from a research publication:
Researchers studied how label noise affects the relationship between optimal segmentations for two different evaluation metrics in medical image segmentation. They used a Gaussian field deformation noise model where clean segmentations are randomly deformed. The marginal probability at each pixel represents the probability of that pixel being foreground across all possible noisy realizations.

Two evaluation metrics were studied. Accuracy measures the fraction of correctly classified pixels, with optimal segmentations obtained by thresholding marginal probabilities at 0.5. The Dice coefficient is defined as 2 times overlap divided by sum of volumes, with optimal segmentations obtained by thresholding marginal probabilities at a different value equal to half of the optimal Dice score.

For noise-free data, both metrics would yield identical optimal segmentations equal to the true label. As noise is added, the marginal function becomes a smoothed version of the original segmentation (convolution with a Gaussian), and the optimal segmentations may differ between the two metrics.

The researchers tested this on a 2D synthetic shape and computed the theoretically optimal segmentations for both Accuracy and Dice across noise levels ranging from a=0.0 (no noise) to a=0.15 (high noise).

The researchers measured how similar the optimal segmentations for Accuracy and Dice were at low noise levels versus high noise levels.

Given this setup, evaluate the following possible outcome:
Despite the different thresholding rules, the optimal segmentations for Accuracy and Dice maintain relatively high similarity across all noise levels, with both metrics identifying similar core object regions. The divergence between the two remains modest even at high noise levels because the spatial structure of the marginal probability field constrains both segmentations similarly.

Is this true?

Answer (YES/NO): NO